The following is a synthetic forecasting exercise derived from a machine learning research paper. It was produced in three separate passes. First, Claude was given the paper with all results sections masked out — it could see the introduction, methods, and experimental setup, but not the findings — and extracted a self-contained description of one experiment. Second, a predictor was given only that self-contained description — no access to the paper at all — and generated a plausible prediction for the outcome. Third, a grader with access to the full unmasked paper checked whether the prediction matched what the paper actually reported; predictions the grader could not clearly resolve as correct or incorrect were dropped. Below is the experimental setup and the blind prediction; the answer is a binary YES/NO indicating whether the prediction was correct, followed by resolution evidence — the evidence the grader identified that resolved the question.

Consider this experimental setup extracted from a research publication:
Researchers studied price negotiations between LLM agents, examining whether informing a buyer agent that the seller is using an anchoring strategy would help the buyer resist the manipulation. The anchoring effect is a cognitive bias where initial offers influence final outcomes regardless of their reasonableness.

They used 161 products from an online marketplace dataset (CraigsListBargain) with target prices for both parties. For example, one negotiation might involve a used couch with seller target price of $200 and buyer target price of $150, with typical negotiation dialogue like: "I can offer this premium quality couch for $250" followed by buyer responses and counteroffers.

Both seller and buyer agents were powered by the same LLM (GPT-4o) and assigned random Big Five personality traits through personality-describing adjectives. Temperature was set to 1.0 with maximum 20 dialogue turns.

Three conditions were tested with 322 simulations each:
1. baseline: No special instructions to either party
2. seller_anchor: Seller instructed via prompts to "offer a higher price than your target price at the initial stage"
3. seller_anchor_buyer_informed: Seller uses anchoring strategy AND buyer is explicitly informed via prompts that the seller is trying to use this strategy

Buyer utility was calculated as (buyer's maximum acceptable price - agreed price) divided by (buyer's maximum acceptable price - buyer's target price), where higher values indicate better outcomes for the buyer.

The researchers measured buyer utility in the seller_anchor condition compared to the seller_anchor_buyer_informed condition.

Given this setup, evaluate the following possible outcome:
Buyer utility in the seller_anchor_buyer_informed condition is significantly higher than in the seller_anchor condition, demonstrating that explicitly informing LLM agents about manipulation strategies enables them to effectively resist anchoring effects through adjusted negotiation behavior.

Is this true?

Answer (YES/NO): NO